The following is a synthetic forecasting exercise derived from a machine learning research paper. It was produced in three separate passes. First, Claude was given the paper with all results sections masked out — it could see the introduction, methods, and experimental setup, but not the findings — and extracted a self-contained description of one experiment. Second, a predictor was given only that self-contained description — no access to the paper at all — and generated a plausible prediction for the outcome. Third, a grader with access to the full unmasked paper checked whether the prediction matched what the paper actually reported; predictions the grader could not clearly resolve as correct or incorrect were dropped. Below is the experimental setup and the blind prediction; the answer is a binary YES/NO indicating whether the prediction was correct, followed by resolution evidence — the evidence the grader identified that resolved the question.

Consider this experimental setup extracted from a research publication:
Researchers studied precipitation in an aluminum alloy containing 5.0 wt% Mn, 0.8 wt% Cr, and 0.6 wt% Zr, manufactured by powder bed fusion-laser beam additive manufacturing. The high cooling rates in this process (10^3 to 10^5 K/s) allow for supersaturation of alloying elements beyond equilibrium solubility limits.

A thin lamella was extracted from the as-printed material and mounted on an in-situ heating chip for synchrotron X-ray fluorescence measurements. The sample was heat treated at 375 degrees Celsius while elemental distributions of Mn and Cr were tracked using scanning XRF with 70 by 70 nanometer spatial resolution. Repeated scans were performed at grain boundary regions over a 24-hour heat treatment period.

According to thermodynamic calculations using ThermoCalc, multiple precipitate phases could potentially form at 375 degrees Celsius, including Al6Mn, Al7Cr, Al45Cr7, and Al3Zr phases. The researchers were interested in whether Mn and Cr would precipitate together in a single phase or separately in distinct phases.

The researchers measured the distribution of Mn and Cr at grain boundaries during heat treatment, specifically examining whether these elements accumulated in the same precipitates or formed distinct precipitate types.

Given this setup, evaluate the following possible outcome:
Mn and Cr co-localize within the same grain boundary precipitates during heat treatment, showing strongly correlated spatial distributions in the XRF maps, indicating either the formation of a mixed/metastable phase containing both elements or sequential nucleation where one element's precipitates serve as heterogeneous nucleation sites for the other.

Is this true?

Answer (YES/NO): NO